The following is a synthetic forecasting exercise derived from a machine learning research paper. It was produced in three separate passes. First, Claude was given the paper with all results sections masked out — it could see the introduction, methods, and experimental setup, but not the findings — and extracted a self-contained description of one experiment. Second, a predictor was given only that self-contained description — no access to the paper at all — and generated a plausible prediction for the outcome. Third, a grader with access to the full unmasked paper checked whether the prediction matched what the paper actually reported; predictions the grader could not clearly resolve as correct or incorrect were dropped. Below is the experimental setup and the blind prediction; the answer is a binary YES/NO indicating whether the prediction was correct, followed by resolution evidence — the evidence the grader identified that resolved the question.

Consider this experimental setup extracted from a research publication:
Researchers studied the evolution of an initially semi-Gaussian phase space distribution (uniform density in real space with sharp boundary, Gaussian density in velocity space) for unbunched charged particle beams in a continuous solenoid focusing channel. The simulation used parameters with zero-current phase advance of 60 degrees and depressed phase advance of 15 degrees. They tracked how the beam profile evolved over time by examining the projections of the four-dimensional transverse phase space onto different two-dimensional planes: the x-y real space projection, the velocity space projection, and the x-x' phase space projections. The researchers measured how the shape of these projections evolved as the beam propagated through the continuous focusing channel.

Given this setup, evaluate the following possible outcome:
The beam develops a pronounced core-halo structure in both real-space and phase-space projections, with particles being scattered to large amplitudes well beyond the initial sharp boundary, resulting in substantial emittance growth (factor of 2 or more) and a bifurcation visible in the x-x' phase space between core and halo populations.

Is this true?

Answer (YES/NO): NO